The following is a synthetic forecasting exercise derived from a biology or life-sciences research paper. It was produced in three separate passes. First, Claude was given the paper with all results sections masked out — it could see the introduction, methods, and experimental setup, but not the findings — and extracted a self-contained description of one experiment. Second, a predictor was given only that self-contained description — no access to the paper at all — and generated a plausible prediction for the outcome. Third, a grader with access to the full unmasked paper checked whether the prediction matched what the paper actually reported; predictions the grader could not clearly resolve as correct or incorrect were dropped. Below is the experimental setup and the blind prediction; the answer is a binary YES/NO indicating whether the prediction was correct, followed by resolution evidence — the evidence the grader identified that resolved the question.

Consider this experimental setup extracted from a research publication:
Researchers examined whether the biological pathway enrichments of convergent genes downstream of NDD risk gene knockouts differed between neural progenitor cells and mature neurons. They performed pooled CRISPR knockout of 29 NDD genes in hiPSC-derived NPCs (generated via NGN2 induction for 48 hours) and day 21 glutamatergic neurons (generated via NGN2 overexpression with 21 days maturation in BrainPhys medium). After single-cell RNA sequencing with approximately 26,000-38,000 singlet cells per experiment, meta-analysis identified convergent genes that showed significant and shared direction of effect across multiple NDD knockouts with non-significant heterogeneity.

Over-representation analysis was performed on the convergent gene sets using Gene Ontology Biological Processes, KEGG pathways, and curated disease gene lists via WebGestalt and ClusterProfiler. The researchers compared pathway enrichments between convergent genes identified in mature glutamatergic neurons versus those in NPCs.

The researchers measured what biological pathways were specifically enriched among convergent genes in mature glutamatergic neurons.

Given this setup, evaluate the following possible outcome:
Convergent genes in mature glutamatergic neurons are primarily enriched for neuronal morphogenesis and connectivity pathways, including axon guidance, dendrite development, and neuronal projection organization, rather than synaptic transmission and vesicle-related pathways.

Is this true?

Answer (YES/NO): NO